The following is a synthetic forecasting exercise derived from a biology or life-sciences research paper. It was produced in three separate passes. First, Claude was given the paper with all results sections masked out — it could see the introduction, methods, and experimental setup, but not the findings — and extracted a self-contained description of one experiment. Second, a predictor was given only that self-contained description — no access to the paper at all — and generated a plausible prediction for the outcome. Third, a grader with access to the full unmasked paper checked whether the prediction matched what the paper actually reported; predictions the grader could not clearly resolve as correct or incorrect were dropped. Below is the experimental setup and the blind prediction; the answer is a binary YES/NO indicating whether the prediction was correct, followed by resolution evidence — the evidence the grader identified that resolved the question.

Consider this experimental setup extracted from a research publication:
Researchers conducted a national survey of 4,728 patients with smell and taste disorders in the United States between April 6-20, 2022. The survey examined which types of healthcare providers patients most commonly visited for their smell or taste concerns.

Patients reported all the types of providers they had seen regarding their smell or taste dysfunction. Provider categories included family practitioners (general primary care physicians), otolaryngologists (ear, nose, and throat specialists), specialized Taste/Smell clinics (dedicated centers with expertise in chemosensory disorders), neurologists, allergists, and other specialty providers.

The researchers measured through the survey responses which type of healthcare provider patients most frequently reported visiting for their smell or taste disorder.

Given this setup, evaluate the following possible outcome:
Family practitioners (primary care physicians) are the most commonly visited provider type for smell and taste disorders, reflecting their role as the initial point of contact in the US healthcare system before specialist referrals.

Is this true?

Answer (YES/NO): YES